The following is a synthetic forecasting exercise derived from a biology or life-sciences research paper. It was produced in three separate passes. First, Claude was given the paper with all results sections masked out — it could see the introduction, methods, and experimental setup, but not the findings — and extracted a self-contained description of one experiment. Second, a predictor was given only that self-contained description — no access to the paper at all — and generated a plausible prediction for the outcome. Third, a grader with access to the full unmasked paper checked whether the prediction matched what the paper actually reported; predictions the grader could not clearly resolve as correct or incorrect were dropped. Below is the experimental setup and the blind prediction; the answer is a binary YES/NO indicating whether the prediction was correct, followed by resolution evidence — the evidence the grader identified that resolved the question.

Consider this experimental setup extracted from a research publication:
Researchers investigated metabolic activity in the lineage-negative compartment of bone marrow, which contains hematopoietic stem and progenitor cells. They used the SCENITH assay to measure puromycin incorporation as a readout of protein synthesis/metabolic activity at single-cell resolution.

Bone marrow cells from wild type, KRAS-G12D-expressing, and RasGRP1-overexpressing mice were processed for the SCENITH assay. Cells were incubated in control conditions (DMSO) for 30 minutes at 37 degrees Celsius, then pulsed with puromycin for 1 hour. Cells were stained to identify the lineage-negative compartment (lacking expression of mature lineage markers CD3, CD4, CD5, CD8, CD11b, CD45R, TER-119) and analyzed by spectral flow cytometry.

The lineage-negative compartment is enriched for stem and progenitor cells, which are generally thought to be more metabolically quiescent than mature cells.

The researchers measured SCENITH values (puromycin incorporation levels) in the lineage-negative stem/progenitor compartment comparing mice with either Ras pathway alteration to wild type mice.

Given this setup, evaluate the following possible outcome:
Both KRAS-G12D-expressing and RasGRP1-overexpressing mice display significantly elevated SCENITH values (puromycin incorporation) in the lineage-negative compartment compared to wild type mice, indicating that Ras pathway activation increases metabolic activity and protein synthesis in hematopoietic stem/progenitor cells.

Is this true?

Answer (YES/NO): YES